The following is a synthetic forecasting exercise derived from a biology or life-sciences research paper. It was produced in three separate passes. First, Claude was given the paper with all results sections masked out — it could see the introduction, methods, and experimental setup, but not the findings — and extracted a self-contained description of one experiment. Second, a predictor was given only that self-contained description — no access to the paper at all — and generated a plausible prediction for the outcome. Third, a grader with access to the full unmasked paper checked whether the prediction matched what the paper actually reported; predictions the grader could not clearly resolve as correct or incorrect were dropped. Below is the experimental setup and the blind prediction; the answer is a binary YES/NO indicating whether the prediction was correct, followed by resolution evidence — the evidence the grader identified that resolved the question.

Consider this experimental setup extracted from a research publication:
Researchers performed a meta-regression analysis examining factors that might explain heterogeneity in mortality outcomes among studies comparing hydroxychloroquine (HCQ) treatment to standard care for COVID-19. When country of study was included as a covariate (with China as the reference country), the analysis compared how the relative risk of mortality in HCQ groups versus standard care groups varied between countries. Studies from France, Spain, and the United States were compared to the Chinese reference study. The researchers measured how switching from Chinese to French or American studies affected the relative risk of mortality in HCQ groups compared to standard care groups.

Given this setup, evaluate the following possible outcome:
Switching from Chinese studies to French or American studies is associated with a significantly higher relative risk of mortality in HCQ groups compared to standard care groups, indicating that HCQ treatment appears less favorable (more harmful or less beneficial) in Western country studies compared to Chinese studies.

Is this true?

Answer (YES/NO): YES